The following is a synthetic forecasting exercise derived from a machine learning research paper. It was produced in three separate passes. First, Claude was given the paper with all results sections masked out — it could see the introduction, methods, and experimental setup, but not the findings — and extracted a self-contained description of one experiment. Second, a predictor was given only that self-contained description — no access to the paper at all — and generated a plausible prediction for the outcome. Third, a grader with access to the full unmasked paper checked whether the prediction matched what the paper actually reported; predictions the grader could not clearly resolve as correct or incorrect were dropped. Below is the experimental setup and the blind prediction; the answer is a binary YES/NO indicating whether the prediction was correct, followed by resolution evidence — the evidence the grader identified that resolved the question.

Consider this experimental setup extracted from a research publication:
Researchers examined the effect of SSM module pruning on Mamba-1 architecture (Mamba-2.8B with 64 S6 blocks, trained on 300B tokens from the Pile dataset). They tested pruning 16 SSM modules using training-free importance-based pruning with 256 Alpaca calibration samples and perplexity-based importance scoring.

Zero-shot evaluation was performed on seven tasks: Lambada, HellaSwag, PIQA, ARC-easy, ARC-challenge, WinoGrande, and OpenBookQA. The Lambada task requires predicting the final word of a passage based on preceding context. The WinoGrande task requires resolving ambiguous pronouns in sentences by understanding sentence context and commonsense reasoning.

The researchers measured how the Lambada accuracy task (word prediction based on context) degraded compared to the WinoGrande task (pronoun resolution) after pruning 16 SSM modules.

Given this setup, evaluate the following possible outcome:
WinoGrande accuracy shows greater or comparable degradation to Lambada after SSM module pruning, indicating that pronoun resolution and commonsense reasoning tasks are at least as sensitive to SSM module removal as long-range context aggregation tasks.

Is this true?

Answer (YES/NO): NO